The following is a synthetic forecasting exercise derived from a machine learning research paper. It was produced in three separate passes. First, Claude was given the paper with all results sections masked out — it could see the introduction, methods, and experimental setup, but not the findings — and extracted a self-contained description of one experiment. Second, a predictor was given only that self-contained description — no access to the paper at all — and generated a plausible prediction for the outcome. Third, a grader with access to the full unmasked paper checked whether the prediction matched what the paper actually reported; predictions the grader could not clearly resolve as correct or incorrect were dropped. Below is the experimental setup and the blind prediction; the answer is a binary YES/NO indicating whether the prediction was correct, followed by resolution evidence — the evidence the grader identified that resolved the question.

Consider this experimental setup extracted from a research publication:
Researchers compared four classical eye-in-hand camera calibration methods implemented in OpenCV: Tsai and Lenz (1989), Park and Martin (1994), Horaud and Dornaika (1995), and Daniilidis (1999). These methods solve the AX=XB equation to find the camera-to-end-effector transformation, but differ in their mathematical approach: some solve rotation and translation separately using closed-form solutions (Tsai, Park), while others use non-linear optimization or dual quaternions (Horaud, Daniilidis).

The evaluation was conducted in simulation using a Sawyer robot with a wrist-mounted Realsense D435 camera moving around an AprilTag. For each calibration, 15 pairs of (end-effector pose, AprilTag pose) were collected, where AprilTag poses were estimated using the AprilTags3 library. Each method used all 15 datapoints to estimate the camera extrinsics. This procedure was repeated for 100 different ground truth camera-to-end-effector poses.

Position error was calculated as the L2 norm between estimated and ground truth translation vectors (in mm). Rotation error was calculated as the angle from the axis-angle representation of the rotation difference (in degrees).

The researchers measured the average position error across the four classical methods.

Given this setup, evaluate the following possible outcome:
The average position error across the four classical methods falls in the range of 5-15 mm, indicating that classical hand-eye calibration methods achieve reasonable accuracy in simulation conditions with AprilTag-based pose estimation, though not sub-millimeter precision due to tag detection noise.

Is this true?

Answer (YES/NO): NO